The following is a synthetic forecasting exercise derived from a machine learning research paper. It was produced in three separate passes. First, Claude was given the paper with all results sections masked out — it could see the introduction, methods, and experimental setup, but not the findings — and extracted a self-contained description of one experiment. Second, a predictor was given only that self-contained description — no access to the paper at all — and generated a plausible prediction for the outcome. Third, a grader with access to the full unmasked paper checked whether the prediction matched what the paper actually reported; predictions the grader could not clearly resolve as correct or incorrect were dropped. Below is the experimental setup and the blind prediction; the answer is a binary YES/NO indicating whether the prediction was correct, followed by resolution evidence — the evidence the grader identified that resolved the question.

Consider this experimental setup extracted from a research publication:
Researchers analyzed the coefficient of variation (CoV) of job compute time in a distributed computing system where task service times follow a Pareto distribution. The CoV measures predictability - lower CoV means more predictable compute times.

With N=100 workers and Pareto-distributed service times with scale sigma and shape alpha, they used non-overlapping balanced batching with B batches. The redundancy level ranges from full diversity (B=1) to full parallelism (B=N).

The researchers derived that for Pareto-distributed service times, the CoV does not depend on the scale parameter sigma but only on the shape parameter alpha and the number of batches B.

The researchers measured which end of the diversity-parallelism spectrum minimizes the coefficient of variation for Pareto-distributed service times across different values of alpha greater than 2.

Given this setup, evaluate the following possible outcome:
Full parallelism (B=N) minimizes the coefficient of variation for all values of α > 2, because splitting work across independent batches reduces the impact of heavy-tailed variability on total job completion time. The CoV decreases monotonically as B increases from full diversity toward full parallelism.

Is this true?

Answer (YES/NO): NO